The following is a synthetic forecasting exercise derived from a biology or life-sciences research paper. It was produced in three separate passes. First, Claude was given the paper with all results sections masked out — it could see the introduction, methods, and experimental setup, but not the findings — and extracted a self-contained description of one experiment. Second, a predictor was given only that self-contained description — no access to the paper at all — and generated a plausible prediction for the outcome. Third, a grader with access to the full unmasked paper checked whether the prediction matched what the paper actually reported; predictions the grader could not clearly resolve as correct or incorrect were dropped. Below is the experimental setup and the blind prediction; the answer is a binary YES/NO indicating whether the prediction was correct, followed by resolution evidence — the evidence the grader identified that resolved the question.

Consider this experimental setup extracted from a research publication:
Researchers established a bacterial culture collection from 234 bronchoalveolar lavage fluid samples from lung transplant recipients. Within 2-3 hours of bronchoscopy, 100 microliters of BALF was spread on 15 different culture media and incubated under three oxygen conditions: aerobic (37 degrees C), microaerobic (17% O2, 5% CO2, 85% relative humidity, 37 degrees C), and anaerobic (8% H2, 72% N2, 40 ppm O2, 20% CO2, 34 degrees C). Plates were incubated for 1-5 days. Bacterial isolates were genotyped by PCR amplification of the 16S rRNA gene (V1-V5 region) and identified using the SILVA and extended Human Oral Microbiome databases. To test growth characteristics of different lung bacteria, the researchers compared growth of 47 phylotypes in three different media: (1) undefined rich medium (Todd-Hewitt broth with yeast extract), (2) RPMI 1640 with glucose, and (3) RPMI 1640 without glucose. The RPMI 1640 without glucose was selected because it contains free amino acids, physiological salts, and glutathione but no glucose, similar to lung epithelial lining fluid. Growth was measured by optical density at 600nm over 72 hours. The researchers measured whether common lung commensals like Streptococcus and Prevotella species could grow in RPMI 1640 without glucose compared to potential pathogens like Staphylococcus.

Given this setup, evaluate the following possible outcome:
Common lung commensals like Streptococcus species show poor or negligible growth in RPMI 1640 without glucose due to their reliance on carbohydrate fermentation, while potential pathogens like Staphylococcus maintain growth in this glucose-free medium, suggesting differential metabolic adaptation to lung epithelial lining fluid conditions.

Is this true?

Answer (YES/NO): NO